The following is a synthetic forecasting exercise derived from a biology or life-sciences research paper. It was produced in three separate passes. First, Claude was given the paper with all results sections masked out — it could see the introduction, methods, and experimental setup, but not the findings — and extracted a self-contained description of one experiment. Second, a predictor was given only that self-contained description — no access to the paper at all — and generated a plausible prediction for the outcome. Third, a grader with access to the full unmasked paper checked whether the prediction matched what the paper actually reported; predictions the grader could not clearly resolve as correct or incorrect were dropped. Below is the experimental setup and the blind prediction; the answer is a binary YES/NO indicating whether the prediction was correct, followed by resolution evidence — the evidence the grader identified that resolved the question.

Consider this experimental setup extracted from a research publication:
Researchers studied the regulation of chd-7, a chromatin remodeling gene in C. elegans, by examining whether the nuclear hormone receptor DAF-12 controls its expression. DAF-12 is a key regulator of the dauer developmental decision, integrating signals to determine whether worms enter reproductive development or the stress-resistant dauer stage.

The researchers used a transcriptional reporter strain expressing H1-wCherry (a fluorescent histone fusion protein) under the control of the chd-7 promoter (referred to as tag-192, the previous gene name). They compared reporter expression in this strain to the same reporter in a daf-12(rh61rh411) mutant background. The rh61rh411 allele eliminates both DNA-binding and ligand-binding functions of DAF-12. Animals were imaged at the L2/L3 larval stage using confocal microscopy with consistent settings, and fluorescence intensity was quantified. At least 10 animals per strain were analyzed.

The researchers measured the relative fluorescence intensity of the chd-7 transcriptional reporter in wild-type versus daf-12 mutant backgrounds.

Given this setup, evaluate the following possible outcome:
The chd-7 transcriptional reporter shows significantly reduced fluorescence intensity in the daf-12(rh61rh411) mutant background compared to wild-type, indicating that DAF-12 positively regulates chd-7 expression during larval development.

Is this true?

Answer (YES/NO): YES